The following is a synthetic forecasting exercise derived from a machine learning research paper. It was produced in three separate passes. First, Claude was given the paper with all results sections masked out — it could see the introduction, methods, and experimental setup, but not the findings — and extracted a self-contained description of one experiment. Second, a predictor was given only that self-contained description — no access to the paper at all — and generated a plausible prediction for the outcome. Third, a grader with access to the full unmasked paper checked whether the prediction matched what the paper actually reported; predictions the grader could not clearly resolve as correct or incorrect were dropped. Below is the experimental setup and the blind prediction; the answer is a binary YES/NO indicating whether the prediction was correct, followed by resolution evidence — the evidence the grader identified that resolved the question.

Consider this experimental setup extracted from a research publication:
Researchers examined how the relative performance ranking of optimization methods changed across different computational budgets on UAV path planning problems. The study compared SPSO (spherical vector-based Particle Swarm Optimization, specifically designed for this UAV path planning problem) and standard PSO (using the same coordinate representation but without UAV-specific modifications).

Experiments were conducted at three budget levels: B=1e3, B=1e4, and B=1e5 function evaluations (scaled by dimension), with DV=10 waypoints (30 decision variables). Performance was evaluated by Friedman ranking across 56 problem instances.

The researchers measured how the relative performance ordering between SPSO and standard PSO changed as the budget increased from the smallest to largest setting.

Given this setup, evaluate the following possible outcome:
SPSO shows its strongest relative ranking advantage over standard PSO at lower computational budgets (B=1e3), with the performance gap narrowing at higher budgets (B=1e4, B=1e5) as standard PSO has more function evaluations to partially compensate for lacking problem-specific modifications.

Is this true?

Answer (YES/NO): NO